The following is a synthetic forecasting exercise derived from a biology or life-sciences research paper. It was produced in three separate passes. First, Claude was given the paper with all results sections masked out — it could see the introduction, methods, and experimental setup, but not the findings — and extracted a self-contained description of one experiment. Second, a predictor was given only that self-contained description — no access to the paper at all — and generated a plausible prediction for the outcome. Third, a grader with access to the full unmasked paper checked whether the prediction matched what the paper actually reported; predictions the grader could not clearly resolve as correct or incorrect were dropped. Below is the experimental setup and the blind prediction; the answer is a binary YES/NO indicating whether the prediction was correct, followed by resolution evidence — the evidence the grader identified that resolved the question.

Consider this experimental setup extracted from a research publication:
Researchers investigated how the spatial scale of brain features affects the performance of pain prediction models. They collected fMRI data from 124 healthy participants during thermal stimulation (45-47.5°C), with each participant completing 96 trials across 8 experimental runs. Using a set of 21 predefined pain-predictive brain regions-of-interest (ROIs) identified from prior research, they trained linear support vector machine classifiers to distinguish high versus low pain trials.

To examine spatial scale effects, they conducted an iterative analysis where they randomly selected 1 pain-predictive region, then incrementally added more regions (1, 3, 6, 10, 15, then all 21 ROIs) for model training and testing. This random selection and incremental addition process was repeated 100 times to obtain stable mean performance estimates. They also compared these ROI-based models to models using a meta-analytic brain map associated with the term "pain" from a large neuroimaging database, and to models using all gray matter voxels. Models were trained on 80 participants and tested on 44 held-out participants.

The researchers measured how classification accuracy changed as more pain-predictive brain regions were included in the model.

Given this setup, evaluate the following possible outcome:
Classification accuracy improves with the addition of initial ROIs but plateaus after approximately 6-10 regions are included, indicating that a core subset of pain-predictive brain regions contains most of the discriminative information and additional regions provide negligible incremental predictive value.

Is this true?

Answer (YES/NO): NO